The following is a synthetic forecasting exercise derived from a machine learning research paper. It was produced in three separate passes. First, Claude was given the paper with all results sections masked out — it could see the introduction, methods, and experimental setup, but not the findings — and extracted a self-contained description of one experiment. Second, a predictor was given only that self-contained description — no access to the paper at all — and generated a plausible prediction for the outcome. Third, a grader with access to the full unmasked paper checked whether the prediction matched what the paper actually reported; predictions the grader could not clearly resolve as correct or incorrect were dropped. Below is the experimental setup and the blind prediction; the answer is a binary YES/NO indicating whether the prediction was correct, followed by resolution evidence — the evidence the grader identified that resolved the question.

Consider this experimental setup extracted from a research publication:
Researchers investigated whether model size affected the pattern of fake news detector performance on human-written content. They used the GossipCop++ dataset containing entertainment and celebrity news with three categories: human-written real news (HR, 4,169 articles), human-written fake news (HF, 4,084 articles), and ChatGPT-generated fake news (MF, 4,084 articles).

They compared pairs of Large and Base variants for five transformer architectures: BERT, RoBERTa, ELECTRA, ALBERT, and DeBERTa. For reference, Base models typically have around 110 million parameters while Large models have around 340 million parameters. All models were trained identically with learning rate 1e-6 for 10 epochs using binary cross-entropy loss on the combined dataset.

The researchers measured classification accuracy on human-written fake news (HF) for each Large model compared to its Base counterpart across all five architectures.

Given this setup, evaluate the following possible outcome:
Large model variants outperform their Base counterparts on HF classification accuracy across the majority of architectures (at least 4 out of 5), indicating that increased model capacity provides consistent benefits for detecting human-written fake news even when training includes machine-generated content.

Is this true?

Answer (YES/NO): YES